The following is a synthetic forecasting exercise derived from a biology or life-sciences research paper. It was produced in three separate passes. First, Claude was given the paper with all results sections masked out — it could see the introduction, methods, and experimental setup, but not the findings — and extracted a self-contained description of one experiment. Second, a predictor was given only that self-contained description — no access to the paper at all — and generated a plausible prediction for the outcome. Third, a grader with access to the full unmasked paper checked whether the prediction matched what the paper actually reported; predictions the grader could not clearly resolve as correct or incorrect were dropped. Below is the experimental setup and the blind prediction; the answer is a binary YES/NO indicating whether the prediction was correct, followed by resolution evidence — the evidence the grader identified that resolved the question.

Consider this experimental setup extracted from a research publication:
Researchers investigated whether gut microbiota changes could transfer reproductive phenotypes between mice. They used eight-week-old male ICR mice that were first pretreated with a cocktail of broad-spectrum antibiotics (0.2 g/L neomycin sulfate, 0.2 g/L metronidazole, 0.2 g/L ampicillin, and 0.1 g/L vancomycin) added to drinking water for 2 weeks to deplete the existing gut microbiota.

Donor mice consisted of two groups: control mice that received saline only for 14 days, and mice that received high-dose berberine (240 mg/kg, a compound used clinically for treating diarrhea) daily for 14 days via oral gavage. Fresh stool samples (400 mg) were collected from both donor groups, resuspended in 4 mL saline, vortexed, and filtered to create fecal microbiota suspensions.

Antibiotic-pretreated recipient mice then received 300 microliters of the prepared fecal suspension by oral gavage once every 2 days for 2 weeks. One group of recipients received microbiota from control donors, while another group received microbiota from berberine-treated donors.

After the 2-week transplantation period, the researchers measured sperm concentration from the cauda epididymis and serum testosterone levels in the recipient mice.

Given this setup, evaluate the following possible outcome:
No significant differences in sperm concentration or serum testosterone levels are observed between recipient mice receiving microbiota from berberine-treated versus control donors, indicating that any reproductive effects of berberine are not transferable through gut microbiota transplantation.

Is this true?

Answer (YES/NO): NO